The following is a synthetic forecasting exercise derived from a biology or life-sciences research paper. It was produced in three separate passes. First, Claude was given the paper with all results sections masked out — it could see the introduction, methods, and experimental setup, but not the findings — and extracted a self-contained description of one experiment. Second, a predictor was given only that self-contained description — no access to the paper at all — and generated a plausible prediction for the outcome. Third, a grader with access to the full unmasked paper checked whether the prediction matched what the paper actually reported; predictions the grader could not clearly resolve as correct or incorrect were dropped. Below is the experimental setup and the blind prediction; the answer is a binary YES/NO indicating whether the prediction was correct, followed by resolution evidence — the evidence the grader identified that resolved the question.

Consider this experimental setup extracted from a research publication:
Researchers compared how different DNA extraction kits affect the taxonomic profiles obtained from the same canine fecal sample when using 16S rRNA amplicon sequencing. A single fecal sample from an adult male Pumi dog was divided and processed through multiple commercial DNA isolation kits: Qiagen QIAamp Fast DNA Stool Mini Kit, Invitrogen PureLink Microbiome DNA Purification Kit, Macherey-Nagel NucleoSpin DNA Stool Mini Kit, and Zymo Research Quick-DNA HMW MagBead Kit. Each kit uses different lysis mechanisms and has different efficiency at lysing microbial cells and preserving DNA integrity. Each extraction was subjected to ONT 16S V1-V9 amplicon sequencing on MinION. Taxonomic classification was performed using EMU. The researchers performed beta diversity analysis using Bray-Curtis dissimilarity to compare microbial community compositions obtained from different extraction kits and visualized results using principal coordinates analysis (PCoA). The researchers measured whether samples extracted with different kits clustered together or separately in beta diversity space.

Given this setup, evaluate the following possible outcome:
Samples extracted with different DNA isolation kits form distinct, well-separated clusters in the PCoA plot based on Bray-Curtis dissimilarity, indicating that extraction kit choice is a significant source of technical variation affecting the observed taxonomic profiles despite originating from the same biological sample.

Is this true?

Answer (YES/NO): YES